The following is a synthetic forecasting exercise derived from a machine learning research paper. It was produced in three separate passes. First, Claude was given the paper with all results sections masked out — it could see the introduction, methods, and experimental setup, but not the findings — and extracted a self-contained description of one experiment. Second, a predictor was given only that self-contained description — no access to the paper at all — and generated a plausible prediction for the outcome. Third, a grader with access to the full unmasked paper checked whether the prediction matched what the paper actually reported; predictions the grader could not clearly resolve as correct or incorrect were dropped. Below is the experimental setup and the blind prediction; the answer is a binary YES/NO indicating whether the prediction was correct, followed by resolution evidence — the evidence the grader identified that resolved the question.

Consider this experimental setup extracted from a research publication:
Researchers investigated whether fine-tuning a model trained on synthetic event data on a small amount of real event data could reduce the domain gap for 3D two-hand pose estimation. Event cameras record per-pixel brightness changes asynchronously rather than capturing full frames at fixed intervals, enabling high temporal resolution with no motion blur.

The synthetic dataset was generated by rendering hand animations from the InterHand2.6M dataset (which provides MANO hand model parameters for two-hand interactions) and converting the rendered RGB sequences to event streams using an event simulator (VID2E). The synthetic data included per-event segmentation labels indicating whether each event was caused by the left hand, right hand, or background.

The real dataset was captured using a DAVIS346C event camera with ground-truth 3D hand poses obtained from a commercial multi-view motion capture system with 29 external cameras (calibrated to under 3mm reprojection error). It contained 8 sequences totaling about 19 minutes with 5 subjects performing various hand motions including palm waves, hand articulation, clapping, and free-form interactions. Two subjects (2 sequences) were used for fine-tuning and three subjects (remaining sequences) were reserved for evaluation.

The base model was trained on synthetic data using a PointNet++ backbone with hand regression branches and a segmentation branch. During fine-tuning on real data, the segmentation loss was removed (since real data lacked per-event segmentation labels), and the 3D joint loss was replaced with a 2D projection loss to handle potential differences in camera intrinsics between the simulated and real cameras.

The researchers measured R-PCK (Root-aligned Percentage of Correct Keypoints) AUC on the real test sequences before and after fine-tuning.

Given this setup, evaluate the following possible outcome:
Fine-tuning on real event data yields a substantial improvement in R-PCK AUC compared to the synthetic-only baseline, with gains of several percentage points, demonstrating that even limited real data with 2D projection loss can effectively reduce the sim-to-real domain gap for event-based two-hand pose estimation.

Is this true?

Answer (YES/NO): YES